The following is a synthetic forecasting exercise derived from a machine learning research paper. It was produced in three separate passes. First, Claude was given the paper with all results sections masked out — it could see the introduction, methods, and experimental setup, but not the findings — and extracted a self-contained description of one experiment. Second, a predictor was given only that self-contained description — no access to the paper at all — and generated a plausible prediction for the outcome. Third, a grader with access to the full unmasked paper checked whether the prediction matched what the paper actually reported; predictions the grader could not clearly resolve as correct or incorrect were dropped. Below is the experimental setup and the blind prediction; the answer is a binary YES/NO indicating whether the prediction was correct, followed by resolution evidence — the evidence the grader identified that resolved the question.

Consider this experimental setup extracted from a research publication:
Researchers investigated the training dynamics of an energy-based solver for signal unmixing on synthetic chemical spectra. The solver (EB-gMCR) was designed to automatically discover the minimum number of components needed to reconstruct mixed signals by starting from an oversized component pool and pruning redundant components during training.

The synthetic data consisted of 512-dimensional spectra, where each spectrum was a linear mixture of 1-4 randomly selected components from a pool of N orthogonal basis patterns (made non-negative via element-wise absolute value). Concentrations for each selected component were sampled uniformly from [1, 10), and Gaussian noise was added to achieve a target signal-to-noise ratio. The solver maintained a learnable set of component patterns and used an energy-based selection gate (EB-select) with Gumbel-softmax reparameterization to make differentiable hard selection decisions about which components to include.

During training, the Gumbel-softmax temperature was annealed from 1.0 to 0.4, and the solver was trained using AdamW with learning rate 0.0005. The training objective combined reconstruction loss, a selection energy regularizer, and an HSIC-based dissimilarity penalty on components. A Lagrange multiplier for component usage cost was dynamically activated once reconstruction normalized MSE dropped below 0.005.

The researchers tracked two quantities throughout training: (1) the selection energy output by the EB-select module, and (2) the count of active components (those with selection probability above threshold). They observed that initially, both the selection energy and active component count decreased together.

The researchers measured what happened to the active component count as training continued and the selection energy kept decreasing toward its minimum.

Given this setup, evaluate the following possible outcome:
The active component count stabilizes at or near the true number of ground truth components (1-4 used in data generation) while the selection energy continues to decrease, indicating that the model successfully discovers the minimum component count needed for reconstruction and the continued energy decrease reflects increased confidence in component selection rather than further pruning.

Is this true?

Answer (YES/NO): NO